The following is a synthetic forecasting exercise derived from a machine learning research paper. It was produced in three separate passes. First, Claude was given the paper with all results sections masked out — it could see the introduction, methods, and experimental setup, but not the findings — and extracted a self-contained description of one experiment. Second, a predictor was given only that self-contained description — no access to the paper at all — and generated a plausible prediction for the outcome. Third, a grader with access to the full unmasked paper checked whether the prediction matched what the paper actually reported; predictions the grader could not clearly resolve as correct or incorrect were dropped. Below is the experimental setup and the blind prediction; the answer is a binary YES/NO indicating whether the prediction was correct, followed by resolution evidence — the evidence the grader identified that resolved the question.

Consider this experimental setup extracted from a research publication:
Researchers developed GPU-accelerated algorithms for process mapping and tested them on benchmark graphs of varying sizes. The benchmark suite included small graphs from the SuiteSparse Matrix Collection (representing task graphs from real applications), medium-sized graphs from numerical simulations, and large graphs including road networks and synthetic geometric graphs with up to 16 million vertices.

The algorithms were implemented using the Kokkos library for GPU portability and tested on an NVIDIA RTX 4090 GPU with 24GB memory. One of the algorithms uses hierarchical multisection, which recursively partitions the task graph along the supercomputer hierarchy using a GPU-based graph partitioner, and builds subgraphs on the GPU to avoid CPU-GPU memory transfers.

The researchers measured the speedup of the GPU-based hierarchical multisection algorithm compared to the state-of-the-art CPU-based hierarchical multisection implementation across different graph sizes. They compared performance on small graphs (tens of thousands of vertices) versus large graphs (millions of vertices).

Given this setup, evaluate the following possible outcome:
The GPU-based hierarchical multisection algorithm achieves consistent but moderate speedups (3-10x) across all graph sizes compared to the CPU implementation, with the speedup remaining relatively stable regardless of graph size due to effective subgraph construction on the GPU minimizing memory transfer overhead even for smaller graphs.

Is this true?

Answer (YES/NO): NO